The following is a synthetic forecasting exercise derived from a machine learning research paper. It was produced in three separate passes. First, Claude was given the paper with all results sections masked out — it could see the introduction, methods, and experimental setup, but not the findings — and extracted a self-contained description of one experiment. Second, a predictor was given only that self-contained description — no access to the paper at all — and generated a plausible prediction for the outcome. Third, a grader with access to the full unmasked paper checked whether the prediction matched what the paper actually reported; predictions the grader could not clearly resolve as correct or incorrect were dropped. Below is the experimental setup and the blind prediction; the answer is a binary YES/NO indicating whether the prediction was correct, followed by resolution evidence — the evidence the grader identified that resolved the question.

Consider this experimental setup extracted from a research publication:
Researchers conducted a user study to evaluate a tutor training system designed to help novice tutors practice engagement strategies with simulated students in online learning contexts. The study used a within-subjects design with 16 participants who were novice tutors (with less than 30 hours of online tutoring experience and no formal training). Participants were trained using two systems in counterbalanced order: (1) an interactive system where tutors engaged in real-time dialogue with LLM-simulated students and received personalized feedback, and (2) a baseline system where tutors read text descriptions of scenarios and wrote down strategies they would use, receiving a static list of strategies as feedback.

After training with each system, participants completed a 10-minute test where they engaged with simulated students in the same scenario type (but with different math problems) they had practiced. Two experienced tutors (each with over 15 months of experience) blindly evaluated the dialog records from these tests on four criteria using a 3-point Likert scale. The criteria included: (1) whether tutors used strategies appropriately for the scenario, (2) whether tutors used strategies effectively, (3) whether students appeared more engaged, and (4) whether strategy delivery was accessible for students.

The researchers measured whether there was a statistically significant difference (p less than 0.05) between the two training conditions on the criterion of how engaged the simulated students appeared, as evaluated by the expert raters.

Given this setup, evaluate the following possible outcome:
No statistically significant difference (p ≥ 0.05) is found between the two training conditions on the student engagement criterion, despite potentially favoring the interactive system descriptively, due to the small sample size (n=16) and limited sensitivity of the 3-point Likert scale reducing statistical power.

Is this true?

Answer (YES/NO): YES